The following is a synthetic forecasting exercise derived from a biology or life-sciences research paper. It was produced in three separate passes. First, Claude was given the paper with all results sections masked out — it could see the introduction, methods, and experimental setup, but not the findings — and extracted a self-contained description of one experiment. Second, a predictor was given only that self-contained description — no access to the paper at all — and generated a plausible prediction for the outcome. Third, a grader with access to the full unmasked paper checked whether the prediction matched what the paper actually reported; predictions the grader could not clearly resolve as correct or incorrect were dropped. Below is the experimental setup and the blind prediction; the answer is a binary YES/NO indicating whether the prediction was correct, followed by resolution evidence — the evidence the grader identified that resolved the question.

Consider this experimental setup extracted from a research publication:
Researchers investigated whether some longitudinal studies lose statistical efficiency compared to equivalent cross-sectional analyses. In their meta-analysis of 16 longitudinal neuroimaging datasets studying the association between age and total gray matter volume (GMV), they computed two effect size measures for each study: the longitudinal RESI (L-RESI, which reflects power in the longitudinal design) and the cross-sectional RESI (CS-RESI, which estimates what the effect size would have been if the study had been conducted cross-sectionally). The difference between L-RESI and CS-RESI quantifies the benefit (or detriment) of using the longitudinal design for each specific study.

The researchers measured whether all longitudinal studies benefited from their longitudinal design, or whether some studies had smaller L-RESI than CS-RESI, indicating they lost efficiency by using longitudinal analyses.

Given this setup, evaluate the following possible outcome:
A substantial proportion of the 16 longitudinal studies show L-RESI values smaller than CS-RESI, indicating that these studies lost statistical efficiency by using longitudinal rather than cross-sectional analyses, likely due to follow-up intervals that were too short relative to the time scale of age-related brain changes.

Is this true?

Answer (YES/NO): NO